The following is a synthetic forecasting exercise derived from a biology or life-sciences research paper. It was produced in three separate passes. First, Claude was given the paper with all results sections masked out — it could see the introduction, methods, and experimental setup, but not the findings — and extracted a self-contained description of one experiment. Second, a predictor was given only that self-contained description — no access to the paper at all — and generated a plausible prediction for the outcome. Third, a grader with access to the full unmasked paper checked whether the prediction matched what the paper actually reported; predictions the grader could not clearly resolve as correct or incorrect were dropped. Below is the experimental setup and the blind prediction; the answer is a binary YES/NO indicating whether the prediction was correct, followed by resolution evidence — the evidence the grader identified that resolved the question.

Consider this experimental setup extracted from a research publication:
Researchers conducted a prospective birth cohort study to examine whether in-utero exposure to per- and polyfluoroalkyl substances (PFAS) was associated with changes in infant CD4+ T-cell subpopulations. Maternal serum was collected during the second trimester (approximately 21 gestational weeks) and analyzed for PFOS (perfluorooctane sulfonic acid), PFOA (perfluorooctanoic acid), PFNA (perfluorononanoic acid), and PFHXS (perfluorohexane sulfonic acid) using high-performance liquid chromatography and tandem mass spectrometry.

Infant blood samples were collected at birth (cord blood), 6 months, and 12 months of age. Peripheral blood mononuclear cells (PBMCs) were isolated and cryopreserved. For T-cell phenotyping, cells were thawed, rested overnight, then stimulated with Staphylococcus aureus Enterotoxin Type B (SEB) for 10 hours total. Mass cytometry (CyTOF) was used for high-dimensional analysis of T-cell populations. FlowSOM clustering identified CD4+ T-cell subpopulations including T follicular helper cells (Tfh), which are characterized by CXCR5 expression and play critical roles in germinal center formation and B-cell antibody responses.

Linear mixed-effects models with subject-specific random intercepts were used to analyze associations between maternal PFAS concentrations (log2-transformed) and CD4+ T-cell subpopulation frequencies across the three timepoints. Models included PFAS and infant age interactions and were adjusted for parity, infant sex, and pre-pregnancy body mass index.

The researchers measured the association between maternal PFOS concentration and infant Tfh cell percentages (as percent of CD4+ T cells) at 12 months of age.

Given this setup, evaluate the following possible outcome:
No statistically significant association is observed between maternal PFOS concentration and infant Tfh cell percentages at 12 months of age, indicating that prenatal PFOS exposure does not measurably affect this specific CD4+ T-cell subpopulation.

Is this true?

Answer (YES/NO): NO